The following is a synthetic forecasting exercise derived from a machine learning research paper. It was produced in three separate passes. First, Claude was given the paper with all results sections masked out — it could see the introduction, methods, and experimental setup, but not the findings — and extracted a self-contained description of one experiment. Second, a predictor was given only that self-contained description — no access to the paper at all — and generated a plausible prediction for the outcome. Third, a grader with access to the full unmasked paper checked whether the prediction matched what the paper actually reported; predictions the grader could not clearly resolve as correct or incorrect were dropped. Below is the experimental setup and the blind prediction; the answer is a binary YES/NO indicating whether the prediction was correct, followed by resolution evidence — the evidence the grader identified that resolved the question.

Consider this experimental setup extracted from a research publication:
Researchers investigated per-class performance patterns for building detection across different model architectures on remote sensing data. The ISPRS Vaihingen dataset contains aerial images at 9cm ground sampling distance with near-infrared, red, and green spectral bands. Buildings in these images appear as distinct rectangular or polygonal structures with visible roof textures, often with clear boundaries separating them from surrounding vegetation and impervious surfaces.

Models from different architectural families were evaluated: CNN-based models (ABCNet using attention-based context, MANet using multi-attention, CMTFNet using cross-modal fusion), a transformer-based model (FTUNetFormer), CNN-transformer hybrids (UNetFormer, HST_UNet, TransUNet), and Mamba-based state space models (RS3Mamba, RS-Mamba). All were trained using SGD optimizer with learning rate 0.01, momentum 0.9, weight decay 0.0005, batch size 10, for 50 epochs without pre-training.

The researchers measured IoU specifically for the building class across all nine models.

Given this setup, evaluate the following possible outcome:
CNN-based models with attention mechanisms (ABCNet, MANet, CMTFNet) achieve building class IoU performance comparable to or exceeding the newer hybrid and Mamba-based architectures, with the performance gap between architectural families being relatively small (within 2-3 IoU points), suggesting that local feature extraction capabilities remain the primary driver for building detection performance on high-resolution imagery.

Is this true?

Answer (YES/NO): NO